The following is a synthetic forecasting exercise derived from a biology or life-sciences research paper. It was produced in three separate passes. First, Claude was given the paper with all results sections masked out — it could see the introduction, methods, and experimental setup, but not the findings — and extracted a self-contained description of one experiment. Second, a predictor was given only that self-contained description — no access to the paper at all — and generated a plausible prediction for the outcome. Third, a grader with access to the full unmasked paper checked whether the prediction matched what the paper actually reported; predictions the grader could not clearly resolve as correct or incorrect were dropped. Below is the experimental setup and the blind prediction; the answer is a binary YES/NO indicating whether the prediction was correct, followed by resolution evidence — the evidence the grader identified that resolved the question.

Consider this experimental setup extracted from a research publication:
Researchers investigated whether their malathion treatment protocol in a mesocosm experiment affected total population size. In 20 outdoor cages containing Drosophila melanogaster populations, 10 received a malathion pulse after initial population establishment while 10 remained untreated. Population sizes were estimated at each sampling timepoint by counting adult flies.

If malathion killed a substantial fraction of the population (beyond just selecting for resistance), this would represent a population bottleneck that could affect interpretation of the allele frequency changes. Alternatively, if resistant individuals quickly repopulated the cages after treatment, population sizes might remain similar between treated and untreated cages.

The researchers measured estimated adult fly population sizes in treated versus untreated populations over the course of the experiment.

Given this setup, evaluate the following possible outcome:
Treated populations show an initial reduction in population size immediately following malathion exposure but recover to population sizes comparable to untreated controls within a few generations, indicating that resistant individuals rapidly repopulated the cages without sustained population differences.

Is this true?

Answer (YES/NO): NO